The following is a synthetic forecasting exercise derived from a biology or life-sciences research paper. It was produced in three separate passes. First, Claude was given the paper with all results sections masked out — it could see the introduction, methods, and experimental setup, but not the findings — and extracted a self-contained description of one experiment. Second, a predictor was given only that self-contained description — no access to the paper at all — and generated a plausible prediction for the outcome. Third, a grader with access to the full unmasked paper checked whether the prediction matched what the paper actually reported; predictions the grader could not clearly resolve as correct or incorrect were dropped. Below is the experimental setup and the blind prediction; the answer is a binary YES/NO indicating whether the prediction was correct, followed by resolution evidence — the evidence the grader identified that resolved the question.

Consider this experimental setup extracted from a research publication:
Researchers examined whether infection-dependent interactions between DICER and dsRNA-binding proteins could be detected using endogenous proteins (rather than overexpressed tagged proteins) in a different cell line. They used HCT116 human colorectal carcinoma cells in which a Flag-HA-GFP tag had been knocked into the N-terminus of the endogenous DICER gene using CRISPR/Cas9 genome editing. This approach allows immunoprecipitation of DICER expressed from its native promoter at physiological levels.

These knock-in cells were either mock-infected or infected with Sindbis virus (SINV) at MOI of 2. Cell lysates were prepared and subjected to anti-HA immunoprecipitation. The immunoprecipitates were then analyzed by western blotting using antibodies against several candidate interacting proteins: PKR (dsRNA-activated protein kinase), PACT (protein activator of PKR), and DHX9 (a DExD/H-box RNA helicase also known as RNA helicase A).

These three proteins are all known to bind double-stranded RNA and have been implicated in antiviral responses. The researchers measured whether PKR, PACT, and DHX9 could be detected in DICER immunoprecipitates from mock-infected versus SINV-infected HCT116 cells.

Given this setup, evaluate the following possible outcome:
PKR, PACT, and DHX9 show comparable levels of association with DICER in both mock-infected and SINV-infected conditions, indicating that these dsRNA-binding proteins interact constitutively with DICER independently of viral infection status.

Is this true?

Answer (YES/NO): NO